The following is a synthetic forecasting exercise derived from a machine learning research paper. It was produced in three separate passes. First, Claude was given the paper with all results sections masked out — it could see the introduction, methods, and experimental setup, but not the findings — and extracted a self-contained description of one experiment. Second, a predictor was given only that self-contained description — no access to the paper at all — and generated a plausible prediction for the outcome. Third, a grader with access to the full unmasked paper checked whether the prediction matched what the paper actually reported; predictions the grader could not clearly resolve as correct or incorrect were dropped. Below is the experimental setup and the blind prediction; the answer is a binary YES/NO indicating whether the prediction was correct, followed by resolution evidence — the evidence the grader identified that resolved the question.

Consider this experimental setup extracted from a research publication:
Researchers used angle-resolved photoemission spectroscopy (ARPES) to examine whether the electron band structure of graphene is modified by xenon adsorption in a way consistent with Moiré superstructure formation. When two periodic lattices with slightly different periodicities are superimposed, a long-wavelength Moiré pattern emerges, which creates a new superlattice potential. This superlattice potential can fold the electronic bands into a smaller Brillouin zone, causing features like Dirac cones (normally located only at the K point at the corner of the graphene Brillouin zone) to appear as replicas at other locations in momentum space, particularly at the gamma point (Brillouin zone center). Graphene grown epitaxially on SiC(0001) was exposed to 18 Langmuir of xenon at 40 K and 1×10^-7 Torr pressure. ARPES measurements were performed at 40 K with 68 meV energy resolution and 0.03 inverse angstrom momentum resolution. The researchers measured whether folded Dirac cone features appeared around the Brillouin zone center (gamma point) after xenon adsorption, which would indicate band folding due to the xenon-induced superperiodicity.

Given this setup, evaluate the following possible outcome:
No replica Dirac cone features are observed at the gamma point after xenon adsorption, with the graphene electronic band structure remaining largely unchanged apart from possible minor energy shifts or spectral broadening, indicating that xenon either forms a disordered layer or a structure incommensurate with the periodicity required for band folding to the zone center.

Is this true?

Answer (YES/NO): NO